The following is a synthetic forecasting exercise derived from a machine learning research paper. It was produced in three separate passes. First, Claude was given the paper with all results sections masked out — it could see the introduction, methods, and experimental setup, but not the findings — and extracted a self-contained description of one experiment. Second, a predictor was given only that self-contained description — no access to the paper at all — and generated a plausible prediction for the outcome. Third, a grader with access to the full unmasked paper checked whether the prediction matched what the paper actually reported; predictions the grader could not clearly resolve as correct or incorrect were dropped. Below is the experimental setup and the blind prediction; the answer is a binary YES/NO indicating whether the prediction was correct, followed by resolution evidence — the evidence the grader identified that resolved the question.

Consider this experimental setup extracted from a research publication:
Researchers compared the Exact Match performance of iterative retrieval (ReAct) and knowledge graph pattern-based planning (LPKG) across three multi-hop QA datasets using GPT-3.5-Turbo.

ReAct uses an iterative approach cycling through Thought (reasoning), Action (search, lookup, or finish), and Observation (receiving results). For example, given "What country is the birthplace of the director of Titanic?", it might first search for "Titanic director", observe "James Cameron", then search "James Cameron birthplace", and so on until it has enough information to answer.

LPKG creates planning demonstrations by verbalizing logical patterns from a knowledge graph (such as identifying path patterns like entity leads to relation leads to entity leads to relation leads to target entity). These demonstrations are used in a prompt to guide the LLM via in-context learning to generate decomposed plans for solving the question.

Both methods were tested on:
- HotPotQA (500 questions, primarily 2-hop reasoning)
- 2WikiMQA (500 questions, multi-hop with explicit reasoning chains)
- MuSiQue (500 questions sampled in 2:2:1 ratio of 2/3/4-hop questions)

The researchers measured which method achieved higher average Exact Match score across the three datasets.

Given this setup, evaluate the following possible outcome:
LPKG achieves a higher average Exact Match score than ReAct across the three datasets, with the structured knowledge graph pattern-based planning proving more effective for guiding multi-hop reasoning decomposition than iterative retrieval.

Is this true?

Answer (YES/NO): YES